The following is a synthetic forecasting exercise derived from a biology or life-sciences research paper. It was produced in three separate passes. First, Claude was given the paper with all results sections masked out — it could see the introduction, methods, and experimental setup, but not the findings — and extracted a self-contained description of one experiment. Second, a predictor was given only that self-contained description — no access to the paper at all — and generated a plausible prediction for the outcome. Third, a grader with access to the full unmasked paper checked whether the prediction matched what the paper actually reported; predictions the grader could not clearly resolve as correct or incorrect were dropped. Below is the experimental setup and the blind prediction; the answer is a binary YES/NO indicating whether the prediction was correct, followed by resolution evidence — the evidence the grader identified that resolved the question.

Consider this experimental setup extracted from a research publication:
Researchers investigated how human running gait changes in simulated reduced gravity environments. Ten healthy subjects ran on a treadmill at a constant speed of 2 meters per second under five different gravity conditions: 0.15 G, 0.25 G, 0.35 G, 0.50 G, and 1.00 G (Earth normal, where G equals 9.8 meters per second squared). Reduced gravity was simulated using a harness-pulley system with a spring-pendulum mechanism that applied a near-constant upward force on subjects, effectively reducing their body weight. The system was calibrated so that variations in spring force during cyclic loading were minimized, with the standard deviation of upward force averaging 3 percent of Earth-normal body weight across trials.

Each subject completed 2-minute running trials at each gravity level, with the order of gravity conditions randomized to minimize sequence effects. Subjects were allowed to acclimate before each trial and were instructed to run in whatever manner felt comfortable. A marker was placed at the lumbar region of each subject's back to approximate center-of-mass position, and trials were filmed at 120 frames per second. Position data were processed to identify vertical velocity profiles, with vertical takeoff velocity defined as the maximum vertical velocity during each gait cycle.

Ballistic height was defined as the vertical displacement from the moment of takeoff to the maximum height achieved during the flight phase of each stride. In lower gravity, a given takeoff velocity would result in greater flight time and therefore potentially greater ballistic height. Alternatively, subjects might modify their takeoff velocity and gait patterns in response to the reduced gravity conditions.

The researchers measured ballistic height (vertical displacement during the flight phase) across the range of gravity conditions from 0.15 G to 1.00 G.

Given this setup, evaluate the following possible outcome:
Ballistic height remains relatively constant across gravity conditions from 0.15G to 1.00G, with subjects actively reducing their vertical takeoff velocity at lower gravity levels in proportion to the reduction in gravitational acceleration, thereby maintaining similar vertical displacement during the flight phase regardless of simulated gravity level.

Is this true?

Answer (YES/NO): NO